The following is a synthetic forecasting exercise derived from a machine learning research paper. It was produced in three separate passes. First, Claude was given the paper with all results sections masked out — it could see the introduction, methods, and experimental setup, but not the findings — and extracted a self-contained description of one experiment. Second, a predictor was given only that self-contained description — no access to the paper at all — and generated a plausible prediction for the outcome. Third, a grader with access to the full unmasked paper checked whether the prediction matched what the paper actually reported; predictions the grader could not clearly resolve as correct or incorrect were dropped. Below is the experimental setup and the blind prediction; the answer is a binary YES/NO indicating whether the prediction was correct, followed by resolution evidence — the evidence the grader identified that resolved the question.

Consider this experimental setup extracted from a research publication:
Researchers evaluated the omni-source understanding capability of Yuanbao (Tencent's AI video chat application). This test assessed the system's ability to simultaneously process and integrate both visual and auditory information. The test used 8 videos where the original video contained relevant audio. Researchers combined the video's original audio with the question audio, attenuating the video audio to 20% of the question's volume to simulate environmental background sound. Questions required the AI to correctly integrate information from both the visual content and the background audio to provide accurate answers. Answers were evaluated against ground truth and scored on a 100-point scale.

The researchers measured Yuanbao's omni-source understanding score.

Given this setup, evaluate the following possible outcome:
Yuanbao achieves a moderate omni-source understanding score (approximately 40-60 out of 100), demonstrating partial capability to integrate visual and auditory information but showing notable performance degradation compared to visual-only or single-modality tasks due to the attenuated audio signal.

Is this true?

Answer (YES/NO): NO